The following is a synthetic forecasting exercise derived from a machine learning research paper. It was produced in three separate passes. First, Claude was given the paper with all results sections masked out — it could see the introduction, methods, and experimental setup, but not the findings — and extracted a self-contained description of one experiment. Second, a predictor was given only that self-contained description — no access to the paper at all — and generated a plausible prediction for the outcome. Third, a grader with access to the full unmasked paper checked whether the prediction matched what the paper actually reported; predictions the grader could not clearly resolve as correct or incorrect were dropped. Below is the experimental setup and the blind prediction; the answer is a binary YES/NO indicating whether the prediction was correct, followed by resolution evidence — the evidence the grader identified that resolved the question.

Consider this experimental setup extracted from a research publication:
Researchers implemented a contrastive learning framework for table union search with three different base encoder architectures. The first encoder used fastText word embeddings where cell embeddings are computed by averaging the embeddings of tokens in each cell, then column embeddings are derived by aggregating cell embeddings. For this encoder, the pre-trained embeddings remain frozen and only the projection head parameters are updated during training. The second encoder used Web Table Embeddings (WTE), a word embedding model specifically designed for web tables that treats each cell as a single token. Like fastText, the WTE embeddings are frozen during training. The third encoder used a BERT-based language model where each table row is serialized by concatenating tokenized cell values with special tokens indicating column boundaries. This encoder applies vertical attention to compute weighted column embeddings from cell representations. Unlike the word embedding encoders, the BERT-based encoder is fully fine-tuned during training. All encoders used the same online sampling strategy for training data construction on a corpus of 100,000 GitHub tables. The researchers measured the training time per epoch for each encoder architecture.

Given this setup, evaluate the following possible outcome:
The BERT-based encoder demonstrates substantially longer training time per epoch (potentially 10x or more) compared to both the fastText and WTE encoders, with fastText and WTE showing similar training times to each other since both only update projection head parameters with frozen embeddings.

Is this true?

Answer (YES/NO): NO